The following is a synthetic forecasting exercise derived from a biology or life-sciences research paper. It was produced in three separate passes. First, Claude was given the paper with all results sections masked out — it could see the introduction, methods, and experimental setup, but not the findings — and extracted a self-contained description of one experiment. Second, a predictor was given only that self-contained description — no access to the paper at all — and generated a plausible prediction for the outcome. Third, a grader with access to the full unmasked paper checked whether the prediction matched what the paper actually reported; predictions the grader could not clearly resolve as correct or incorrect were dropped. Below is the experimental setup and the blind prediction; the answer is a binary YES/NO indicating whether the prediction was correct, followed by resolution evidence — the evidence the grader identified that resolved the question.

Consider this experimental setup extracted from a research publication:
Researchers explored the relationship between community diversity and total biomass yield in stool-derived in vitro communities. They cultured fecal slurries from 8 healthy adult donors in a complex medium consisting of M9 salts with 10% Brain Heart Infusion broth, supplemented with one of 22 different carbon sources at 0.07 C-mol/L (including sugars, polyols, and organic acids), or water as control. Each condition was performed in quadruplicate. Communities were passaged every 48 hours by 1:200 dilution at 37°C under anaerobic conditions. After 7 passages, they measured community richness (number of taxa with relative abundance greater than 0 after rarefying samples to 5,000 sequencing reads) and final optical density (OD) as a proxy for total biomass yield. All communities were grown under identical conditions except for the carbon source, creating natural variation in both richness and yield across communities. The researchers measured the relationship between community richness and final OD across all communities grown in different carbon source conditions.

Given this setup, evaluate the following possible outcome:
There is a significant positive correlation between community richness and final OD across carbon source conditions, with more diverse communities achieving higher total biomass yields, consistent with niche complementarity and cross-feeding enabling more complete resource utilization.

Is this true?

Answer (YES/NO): YES